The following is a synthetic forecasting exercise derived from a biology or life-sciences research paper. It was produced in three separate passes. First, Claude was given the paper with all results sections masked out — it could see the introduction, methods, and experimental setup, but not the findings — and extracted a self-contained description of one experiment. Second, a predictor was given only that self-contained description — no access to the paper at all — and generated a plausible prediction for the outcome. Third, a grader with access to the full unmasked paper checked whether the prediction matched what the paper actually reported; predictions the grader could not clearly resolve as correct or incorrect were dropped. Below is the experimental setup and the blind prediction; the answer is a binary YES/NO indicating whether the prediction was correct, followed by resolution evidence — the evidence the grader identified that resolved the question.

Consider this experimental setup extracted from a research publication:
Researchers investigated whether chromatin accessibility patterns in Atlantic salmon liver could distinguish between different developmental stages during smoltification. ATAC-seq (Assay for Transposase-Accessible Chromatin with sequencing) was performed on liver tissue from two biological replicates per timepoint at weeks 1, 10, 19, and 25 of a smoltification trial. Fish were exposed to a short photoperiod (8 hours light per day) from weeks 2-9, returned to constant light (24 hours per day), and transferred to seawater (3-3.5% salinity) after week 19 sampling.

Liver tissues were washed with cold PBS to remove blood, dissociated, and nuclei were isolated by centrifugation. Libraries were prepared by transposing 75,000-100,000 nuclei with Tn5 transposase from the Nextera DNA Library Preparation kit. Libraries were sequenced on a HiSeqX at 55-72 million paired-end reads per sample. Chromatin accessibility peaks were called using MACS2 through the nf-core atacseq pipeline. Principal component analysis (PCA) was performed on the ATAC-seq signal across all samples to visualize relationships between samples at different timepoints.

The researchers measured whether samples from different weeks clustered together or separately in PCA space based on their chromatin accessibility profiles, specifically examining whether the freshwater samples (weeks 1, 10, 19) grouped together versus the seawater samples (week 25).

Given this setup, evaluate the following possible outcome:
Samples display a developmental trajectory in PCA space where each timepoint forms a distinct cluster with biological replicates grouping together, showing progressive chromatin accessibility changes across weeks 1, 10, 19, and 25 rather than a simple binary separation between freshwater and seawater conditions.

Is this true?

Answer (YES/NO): NO